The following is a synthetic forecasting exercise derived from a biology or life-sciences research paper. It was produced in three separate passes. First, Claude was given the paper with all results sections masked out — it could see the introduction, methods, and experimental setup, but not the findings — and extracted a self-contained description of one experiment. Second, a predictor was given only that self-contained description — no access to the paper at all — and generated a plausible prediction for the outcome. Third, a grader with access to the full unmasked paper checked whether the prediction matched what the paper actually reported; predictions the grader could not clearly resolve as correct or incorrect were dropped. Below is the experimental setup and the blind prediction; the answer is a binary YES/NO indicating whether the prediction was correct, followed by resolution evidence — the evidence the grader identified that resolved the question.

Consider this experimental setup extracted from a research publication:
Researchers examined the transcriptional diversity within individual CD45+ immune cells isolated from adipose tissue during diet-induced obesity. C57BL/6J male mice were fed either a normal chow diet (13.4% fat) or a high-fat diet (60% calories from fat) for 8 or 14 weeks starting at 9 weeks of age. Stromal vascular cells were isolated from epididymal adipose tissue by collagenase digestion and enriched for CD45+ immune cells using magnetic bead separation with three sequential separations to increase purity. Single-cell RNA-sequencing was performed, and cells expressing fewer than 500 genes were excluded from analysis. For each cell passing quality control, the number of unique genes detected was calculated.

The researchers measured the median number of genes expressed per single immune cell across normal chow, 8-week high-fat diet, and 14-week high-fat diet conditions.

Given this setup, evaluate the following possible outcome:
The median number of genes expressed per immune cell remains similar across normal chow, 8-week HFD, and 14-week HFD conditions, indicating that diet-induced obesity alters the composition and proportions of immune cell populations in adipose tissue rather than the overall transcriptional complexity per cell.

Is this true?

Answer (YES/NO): NO